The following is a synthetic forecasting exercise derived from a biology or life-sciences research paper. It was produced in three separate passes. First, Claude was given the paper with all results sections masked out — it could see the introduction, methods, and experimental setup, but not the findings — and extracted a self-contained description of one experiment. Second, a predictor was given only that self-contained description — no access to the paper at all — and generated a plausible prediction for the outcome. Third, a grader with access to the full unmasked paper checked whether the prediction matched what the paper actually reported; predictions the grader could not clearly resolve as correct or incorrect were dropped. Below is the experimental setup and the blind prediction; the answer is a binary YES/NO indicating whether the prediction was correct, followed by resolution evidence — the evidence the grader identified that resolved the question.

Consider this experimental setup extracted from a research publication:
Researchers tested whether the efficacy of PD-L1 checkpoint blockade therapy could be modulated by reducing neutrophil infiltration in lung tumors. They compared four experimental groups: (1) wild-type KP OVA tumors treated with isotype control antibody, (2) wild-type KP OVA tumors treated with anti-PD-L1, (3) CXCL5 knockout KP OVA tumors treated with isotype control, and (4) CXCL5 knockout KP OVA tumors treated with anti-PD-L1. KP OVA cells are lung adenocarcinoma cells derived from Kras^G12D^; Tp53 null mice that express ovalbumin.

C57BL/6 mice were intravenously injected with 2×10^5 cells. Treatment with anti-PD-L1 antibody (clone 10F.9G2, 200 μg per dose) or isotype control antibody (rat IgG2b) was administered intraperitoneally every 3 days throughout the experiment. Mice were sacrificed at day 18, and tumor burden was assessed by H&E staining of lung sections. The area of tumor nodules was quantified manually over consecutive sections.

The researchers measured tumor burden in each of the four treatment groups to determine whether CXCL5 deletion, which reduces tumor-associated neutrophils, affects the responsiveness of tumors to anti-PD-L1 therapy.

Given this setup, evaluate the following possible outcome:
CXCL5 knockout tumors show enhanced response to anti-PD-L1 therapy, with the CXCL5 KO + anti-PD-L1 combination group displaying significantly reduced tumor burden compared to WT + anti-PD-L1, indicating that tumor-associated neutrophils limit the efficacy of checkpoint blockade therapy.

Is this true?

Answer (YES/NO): YES